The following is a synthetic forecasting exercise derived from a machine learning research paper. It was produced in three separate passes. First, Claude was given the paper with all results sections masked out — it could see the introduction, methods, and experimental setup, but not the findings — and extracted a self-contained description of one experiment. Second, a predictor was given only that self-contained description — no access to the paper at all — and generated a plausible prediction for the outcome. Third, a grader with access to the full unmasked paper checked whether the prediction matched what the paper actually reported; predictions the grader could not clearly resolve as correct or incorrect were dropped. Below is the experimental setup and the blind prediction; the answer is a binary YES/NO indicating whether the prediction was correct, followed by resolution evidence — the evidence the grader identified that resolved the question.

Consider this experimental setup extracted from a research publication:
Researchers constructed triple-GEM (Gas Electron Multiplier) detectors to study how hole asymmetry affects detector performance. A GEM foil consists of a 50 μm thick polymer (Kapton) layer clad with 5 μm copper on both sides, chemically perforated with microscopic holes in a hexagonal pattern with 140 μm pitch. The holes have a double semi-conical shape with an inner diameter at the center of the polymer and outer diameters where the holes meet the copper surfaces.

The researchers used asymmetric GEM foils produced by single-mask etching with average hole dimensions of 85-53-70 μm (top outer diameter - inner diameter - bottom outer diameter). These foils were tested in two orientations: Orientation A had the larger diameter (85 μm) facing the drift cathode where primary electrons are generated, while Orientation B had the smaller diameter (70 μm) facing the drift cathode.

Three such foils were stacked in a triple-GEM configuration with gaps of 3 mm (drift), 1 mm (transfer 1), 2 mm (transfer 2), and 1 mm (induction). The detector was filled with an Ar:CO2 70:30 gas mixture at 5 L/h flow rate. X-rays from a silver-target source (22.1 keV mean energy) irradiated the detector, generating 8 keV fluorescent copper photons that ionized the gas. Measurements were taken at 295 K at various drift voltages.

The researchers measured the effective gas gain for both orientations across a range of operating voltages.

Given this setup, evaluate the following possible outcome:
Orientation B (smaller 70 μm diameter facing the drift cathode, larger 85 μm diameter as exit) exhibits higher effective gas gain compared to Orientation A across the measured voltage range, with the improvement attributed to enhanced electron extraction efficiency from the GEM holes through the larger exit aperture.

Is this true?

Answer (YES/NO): YES